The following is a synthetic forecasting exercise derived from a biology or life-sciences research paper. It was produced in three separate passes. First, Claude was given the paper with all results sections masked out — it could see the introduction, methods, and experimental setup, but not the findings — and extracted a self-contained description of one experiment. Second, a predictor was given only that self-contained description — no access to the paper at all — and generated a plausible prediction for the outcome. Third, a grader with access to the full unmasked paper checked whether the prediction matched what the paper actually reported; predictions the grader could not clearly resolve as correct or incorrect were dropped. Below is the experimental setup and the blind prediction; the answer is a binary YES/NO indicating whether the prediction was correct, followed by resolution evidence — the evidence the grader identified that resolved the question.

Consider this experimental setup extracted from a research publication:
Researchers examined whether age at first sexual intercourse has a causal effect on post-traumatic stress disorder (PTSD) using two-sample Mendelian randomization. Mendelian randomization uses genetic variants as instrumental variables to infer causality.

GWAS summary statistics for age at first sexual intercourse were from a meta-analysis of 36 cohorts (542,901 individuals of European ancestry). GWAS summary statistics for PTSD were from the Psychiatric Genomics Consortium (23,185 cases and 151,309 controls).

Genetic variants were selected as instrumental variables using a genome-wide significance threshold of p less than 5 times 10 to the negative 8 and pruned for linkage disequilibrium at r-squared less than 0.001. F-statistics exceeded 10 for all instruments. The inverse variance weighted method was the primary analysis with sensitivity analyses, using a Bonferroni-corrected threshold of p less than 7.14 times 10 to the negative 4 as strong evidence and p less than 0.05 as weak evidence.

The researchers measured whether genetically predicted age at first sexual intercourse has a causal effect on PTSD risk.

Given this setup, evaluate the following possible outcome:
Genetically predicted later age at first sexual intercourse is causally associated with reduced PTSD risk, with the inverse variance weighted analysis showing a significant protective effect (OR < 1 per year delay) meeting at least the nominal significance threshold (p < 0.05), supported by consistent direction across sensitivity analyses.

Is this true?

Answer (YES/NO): YES